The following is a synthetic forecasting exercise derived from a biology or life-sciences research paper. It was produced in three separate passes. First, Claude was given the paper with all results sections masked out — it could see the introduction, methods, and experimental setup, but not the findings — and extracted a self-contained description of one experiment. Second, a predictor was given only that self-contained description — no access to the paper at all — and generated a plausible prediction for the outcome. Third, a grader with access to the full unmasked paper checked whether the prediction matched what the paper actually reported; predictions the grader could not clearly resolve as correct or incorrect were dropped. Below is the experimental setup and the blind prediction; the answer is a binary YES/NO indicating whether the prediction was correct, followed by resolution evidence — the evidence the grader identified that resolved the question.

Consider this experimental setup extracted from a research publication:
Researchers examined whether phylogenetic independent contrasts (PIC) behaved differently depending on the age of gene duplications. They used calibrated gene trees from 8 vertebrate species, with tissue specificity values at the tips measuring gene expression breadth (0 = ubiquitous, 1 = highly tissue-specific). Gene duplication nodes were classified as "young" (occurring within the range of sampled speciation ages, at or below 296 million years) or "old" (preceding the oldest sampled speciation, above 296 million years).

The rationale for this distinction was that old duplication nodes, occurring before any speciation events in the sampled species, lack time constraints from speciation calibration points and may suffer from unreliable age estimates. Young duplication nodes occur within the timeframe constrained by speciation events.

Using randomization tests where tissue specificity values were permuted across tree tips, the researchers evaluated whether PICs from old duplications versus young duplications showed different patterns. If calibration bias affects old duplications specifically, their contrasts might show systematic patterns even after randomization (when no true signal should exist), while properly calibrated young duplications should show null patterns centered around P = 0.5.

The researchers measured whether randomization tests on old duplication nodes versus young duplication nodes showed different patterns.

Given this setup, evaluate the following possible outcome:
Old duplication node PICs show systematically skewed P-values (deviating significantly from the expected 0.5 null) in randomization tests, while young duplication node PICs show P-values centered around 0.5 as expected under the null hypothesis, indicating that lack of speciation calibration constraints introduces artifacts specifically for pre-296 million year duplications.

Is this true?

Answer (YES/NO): YES